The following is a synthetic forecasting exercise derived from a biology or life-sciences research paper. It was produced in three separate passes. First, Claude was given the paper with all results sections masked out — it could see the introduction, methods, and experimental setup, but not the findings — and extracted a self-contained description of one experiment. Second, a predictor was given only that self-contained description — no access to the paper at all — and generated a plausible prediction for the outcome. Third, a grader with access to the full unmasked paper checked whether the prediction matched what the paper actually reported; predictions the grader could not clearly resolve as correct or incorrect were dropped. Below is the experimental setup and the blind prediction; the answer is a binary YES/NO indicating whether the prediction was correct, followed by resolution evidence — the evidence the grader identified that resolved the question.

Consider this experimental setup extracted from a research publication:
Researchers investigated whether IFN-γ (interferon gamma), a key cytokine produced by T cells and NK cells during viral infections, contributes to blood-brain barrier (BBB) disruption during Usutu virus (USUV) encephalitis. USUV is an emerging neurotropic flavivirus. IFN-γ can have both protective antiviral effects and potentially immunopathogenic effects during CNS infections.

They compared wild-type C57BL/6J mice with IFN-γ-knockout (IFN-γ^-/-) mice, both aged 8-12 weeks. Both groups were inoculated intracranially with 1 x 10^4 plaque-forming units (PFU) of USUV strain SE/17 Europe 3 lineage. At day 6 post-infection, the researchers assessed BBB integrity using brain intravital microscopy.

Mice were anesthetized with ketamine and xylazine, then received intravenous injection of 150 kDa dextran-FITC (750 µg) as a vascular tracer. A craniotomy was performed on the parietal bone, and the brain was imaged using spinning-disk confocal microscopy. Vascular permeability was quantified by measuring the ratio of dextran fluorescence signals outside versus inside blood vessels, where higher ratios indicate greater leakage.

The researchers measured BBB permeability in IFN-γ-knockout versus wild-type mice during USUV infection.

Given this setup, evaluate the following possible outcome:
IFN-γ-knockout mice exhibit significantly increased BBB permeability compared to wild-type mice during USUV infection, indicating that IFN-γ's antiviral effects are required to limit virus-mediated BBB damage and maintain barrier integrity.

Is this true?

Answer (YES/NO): NO